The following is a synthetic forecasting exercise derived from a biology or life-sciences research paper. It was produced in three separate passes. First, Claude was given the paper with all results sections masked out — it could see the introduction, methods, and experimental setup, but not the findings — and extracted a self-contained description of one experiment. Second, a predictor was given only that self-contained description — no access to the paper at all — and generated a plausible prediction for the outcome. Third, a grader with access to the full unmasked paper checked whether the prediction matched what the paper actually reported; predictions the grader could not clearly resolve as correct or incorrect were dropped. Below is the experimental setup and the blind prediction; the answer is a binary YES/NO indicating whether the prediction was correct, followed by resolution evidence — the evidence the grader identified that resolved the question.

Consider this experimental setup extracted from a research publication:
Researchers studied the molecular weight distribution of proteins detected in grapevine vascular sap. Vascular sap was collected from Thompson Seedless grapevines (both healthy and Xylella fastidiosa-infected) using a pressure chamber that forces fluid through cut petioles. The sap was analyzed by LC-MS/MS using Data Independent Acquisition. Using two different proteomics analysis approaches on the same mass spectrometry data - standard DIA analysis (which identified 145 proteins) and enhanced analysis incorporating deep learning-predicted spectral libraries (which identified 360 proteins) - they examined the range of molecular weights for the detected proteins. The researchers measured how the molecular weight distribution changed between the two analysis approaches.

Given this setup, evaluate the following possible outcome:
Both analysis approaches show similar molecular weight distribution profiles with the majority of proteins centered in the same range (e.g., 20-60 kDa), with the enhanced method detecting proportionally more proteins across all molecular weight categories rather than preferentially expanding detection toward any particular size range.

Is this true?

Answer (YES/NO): NO